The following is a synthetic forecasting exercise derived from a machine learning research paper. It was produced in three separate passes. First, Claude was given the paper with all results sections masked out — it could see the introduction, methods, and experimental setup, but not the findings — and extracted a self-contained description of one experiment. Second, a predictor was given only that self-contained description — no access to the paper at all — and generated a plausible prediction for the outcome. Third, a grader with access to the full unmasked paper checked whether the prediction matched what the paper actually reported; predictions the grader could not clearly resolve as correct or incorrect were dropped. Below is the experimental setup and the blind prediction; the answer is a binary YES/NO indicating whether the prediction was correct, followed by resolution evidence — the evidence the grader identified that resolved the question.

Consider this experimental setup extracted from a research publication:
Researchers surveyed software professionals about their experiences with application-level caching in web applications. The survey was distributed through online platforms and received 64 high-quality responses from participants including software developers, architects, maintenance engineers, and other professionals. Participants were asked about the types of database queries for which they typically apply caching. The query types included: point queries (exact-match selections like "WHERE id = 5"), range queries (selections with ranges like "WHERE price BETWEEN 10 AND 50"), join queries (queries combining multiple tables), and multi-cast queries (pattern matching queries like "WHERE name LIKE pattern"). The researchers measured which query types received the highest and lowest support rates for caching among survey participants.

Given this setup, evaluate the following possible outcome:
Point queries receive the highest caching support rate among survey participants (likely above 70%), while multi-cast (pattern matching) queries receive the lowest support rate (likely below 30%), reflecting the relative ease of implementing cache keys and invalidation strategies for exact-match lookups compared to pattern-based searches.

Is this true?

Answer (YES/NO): NO